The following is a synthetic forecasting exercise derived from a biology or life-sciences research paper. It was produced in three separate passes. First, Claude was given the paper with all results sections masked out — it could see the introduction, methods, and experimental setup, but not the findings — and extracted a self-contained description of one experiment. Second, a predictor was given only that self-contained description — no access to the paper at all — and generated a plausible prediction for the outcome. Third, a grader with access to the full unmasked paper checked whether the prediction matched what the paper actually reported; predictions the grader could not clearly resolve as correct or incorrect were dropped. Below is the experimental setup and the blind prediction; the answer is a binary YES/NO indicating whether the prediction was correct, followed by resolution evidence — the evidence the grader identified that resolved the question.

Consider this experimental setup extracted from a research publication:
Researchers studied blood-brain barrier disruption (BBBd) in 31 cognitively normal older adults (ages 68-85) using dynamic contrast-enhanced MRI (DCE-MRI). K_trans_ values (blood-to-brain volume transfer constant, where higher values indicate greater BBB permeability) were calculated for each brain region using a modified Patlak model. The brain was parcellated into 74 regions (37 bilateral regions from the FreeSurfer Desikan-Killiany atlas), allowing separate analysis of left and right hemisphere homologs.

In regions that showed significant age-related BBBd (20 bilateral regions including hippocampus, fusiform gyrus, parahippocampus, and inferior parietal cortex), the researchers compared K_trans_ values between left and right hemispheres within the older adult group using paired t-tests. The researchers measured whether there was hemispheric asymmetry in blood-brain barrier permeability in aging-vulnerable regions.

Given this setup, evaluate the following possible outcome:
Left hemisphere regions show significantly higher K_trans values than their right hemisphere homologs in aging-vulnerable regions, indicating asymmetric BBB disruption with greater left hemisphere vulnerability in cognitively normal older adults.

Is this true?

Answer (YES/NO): YES